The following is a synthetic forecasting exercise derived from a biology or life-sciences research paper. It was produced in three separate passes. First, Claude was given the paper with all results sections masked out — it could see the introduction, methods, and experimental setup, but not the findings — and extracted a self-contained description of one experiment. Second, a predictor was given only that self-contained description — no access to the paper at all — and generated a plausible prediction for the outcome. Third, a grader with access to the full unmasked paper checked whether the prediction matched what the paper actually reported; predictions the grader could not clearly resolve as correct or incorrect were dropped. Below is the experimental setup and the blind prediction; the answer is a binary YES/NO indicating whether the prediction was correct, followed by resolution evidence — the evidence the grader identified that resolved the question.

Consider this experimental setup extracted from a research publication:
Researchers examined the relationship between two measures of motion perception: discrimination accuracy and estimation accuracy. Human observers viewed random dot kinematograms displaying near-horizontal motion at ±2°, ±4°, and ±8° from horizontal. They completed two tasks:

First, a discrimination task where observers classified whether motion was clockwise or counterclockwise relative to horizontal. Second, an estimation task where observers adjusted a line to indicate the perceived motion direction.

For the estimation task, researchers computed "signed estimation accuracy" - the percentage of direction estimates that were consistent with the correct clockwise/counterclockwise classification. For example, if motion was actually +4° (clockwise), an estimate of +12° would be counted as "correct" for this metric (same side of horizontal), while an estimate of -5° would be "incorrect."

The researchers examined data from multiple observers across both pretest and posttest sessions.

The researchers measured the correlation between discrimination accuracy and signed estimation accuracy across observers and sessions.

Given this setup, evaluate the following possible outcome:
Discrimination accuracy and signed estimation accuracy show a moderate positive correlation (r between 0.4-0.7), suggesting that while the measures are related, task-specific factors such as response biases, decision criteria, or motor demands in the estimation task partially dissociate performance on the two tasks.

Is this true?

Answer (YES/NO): YES